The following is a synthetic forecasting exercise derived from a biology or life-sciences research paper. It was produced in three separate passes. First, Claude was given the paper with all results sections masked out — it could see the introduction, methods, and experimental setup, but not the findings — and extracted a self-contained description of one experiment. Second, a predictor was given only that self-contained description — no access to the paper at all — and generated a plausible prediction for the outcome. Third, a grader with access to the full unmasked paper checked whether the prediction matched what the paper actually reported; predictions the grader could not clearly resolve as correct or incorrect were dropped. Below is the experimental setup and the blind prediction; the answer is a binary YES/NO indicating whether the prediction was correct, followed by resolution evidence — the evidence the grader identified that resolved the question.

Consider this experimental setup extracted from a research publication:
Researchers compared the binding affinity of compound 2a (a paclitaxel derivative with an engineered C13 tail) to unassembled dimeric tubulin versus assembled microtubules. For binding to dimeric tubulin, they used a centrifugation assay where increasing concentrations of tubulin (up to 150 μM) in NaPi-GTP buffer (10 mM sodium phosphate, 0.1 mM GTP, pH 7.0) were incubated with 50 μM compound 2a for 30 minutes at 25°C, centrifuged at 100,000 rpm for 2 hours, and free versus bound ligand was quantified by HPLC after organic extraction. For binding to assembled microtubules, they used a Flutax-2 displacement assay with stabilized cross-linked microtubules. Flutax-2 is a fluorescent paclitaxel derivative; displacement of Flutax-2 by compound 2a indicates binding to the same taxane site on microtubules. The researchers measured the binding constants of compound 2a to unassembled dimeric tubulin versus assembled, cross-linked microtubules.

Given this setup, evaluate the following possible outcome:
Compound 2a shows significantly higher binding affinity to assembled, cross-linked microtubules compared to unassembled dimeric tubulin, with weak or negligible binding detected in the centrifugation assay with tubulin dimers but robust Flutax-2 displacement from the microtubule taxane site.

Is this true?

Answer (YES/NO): NO